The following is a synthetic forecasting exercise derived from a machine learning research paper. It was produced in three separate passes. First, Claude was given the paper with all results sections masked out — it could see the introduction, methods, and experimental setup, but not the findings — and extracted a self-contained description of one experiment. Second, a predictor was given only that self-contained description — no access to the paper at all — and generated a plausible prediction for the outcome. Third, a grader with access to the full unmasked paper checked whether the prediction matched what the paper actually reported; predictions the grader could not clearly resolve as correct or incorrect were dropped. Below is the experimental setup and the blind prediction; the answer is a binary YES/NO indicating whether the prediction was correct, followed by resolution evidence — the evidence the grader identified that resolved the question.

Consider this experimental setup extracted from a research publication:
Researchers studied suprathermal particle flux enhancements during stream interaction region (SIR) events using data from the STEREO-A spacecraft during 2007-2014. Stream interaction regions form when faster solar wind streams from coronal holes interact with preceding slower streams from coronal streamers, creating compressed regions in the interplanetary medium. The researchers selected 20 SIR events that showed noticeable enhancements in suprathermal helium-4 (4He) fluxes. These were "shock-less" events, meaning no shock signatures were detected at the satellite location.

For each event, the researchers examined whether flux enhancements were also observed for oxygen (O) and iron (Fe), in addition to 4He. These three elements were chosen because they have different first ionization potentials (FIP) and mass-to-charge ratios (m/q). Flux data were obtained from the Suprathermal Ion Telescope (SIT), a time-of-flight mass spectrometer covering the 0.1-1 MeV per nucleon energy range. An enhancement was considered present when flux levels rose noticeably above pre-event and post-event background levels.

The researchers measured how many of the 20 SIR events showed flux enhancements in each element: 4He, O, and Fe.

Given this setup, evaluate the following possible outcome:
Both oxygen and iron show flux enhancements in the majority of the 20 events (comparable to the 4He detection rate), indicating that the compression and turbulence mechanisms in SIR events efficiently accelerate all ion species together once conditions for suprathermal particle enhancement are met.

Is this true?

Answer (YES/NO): NO